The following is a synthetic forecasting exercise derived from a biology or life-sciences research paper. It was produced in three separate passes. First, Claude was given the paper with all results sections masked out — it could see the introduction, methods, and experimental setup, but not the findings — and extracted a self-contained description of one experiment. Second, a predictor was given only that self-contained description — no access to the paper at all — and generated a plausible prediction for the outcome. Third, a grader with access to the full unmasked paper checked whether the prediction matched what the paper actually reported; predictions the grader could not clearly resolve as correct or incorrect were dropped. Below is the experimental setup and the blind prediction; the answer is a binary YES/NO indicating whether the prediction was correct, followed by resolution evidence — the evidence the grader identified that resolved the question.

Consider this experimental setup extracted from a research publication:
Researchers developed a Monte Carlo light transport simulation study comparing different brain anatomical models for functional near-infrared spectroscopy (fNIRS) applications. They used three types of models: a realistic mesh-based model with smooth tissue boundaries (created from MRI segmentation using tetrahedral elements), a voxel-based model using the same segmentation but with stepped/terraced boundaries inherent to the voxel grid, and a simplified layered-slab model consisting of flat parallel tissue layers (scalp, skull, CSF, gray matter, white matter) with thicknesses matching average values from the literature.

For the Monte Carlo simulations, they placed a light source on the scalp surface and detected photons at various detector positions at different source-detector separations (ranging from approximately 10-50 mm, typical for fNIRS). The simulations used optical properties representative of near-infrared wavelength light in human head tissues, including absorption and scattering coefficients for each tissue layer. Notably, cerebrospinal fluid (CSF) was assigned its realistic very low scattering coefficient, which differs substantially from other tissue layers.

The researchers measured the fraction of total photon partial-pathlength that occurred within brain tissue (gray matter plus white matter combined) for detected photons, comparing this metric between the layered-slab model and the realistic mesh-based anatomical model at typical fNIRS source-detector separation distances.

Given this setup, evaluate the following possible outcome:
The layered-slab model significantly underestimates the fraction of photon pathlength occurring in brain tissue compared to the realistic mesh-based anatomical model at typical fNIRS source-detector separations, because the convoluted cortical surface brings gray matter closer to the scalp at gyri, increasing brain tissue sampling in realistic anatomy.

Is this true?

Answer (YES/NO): NO